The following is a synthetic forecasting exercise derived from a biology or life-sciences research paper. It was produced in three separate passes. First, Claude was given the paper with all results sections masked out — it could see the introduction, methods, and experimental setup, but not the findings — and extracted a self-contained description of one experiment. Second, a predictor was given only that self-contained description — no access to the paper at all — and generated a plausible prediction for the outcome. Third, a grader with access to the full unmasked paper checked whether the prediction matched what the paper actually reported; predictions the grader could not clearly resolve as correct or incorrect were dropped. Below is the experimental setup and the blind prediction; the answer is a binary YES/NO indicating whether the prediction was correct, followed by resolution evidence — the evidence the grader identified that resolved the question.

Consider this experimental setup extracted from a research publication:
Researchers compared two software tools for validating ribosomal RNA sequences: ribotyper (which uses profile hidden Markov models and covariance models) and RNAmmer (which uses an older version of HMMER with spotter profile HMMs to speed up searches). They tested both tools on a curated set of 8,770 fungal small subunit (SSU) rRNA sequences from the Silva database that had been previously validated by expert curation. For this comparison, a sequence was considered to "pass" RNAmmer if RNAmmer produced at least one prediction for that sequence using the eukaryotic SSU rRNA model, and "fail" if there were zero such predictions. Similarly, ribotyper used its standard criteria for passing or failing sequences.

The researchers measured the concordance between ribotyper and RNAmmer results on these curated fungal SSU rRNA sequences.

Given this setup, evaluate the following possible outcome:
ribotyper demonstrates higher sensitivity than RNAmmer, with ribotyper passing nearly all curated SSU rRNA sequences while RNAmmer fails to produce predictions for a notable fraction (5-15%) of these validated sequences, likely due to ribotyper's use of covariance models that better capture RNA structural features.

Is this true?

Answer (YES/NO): NO